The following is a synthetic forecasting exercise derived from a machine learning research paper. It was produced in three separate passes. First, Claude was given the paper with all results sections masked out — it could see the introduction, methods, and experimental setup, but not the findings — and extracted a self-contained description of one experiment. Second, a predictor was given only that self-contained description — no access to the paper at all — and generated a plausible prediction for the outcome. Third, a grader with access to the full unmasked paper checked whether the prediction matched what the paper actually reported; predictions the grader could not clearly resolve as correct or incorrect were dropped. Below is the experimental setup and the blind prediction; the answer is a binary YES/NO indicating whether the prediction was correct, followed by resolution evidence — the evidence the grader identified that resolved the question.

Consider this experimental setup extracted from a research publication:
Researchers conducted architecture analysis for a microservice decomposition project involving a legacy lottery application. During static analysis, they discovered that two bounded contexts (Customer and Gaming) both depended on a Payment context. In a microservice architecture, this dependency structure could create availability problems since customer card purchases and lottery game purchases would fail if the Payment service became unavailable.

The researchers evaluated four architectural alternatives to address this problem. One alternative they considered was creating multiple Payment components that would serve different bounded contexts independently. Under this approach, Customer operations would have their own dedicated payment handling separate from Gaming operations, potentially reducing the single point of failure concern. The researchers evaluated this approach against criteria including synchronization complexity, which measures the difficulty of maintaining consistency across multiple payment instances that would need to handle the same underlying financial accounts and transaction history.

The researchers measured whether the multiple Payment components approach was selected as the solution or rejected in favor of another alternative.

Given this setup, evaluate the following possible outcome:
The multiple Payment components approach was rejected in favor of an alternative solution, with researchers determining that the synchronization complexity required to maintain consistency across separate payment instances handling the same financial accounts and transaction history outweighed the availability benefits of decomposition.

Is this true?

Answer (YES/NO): YES